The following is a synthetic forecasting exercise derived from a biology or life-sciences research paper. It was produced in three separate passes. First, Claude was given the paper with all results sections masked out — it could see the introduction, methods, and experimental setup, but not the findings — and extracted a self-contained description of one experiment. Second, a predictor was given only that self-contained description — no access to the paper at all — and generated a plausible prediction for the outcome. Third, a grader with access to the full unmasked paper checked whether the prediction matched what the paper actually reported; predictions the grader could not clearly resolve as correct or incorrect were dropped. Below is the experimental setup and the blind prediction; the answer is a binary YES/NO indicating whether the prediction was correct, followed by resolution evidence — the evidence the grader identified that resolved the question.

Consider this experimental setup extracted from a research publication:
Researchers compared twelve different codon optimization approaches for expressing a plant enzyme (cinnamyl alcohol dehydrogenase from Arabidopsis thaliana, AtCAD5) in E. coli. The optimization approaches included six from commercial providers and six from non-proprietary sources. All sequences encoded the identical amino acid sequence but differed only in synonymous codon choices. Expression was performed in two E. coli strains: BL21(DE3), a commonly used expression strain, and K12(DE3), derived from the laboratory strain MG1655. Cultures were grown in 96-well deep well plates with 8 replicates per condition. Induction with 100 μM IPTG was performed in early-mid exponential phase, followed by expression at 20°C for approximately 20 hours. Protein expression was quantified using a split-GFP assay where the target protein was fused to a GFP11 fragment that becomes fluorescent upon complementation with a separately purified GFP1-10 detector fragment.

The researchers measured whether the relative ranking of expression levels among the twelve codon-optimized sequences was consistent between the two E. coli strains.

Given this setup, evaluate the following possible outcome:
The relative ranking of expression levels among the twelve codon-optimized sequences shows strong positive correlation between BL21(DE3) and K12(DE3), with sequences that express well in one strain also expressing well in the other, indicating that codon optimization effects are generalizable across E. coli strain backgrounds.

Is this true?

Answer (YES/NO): YES